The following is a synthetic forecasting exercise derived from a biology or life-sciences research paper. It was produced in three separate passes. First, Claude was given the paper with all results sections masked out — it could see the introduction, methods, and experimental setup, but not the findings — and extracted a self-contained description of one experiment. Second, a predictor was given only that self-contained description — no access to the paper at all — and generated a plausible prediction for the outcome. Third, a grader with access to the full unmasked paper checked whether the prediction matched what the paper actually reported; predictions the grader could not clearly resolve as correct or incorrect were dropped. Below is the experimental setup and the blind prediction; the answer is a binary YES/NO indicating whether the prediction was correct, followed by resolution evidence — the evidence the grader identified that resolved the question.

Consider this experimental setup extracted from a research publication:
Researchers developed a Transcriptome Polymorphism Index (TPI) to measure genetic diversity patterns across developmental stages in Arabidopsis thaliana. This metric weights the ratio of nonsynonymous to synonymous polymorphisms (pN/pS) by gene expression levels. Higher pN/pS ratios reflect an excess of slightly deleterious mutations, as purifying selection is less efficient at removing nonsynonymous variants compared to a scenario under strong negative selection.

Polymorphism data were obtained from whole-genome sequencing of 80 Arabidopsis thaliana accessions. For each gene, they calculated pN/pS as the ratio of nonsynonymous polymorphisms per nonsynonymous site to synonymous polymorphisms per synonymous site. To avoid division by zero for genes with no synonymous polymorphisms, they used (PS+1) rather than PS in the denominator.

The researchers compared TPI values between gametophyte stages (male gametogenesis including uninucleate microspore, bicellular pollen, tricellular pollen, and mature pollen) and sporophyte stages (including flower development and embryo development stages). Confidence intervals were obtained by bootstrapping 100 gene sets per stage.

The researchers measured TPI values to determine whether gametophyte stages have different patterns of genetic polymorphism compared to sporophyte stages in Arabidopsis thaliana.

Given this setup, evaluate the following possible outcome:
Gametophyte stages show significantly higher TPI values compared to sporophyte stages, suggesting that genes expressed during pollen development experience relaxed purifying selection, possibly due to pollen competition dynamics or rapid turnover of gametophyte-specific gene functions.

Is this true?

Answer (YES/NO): YES